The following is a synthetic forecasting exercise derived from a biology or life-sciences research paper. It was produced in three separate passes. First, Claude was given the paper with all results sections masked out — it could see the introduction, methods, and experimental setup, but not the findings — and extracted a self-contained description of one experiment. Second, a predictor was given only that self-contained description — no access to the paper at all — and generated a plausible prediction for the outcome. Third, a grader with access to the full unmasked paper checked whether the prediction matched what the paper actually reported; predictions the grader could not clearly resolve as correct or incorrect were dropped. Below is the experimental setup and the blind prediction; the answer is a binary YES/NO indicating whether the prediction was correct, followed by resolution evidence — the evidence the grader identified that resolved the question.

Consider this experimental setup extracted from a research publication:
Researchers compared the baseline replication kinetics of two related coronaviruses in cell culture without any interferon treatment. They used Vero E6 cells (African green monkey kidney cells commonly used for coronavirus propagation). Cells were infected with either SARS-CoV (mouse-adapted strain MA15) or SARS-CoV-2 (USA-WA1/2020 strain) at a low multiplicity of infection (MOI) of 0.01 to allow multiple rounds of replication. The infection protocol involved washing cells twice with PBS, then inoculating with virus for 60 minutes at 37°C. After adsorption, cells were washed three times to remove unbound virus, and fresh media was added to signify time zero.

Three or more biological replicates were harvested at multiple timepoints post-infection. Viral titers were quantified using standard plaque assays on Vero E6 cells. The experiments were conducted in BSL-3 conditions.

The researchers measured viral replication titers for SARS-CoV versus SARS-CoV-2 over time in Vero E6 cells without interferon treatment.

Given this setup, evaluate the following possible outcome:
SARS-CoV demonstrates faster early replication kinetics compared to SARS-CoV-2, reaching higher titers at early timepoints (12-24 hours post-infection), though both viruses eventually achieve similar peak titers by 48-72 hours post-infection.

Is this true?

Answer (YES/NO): NO